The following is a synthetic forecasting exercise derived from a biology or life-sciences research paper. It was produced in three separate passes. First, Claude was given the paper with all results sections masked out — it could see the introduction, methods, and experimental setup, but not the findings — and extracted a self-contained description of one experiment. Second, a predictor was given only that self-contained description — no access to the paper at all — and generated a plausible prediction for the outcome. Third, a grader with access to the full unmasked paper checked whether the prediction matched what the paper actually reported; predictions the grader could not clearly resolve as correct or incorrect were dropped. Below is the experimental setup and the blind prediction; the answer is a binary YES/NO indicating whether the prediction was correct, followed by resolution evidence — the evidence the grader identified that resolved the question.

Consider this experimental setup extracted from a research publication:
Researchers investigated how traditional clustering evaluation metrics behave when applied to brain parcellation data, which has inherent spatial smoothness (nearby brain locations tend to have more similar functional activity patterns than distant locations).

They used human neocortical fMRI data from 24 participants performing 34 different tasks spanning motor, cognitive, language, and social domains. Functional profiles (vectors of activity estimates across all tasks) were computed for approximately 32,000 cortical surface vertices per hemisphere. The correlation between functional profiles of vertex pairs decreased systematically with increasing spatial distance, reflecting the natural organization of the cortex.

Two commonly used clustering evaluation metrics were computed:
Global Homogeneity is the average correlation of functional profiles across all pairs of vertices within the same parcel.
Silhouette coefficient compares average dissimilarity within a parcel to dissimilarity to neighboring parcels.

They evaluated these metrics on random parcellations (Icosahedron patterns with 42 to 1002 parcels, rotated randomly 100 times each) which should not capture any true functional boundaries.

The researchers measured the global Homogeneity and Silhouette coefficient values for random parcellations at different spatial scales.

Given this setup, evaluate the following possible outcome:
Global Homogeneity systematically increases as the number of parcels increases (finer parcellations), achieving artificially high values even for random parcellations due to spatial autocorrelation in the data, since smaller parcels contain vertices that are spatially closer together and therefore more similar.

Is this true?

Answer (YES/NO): YES